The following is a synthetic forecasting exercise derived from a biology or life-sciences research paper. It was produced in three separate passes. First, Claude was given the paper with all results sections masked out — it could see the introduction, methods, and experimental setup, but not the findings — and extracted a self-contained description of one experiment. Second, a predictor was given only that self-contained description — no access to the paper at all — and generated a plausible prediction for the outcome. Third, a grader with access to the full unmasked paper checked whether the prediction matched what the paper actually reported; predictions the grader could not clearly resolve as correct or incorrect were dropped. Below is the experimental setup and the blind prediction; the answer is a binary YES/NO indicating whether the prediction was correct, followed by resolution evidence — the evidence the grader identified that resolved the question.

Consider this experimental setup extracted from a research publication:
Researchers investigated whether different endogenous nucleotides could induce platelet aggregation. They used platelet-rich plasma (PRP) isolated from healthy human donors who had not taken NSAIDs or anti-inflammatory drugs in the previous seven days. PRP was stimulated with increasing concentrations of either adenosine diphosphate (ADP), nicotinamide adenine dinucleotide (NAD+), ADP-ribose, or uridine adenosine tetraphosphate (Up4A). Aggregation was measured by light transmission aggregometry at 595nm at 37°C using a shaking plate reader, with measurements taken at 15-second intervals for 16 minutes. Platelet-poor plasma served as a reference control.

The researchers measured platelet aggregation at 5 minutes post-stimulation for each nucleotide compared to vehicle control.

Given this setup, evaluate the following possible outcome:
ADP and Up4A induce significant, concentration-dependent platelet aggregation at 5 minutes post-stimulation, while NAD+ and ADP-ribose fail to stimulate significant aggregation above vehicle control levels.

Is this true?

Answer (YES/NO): NO